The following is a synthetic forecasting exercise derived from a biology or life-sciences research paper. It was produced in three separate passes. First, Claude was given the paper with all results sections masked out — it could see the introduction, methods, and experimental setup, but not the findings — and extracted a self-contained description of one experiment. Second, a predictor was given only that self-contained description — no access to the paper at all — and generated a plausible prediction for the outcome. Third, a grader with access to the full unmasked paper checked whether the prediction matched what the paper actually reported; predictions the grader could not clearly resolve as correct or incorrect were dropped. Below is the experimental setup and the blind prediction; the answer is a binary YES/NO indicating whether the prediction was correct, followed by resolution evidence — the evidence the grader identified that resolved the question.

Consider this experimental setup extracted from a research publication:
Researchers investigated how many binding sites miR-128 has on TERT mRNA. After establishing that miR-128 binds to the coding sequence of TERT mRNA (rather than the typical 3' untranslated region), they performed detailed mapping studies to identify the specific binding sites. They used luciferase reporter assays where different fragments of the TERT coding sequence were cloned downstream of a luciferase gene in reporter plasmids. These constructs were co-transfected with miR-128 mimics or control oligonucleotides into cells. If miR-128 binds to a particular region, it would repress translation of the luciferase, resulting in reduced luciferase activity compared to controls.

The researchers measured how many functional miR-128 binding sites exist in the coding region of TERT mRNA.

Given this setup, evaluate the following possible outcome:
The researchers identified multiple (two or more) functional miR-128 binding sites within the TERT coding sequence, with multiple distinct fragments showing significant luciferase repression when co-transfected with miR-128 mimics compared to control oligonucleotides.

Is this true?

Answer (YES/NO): YES